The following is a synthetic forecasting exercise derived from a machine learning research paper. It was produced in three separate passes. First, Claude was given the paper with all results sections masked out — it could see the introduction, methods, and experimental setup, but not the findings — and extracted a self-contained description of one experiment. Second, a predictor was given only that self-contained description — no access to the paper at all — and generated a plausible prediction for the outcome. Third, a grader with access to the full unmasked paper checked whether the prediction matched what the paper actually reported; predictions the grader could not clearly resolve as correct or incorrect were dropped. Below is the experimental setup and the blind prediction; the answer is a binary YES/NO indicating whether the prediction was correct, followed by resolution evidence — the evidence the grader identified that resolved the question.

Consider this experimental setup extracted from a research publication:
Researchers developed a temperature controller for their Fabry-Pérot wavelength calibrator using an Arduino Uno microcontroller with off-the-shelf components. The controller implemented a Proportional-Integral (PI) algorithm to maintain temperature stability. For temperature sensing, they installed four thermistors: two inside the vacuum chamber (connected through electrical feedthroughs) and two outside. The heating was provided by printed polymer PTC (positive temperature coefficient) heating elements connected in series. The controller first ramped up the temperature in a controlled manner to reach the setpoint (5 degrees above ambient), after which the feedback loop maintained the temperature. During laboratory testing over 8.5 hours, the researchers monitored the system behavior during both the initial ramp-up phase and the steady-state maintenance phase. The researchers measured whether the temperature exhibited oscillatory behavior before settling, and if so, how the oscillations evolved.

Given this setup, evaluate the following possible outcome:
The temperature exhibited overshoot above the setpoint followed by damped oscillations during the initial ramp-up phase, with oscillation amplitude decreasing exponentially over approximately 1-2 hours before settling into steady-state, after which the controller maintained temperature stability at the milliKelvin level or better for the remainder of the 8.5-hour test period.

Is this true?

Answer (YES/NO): NO